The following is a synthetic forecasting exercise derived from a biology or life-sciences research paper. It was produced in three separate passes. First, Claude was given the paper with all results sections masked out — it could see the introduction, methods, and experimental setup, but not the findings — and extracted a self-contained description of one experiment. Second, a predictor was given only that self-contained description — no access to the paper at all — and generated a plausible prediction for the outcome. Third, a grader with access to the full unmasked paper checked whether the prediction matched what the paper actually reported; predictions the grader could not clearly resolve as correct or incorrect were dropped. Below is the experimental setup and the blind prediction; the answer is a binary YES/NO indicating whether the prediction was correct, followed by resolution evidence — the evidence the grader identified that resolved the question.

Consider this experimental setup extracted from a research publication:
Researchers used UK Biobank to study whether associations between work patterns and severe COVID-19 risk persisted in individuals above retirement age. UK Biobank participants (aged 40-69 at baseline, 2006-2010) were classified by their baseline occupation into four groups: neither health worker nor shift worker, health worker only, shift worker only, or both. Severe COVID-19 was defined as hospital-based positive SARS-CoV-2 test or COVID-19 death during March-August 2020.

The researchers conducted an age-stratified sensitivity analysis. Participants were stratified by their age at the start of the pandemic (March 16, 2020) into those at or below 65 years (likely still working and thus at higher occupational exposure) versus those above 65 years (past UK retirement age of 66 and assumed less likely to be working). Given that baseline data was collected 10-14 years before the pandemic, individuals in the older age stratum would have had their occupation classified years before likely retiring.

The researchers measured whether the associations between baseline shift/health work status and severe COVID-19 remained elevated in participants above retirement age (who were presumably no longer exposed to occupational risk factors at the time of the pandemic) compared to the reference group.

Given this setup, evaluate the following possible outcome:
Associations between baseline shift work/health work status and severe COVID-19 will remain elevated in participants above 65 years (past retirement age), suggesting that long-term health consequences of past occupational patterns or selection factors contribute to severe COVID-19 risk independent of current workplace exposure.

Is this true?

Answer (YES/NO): NO